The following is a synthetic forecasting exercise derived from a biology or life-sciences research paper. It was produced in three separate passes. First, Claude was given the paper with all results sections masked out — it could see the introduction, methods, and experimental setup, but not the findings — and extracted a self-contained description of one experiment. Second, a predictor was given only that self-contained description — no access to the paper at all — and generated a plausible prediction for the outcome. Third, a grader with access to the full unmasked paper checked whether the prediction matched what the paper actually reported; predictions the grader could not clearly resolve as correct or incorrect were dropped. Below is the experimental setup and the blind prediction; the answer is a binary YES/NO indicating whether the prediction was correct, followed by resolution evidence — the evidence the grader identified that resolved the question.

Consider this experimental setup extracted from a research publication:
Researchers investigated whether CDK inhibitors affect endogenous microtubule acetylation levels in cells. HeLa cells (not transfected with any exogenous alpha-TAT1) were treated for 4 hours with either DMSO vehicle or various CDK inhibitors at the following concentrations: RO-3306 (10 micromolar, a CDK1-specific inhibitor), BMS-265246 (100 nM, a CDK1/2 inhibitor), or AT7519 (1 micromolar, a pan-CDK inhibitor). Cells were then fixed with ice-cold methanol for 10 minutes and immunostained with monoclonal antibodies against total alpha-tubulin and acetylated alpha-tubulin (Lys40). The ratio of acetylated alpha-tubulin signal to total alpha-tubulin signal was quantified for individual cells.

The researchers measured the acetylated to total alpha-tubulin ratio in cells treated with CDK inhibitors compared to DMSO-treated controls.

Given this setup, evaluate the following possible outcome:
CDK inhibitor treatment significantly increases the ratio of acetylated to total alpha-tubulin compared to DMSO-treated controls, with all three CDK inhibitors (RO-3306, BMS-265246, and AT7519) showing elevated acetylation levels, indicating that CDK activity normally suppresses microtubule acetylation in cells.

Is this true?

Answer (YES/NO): NO